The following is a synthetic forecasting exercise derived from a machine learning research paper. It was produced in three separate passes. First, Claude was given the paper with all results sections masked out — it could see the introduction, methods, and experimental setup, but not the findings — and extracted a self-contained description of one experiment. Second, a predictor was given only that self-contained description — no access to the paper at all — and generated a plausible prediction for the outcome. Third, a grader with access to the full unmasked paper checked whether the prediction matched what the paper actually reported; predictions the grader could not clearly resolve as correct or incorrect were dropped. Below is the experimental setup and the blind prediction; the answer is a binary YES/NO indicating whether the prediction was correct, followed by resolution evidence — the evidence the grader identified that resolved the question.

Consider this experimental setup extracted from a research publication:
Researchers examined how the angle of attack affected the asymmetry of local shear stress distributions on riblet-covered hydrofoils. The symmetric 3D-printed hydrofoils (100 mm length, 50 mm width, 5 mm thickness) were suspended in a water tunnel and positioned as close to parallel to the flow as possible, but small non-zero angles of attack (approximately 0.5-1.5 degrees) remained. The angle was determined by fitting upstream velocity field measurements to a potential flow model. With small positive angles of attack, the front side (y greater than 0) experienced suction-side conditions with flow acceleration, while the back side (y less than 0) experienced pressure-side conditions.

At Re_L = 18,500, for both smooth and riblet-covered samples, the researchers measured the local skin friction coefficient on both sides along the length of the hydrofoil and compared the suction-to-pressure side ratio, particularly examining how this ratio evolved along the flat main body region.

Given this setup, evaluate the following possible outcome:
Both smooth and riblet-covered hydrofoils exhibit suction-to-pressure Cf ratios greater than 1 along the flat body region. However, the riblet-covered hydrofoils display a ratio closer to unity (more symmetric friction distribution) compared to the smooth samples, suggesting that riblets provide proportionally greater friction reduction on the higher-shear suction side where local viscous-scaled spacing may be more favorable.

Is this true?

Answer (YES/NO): NO